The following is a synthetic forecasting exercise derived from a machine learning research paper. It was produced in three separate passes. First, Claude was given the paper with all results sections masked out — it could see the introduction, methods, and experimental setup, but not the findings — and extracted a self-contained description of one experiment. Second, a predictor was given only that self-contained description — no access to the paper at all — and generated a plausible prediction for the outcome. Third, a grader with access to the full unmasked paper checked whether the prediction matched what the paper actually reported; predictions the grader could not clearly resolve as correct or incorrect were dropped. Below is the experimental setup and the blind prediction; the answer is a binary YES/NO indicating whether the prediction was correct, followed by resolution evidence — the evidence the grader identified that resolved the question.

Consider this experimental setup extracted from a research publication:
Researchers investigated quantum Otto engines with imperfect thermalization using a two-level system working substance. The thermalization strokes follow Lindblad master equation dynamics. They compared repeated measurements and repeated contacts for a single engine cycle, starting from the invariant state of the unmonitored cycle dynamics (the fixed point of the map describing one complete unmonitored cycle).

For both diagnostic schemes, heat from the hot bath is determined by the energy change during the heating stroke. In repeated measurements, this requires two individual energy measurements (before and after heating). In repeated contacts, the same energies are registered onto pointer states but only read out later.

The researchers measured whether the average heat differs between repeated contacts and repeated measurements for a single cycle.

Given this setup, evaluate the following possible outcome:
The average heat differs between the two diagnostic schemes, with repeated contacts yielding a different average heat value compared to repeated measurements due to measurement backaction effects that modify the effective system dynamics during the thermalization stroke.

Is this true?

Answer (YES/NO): NO